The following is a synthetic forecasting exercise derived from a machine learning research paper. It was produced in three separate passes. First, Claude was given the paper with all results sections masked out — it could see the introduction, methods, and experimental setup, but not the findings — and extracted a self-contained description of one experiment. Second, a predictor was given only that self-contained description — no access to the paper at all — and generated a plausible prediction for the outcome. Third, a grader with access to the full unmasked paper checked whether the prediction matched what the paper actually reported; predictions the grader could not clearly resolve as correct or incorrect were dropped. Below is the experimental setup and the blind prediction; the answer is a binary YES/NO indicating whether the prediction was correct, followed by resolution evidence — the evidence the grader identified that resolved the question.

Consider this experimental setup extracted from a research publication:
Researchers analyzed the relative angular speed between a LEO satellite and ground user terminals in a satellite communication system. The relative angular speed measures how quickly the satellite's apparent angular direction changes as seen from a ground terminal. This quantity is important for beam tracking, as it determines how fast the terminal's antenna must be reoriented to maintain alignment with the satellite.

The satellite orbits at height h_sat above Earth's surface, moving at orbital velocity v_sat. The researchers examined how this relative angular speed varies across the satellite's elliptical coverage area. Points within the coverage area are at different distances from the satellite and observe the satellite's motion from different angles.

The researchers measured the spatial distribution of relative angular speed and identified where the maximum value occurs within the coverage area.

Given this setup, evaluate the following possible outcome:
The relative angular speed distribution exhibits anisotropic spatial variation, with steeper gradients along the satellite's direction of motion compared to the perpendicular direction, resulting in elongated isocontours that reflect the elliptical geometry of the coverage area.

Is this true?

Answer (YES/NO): NO